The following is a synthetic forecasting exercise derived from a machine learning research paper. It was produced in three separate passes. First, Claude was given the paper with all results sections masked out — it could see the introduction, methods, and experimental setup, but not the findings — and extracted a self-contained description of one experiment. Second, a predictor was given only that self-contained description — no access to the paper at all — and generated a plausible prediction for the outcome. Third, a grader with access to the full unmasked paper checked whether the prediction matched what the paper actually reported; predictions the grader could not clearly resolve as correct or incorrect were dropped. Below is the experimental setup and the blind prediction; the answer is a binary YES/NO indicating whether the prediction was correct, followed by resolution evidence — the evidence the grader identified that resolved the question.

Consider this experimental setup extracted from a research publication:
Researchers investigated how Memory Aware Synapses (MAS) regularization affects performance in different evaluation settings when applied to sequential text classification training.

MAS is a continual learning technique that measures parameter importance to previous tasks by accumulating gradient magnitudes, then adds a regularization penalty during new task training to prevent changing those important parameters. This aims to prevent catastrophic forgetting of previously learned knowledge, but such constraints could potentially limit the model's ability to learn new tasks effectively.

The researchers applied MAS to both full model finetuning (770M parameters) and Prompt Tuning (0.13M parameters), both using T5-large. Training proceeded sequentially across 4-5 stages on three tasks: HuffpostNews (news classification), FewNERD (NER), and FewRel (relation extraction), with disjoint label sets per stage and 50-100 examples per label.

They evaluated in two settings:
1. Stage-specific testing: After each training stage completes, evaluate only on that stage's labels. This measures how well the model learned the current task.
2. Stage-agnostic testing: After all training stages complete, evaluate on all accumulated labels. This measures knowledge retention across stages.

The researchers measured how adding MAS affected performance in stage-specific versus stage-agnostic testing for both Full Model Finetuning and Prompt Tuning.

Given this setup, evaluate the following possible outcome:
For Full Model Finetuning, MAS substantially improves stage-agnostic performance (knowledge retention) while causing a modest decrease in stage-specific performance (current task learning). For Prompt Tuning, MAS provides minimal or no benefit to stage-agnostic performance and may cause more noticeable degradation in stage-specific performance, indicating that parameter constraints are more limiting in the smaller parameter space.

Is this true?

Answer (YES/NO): NO